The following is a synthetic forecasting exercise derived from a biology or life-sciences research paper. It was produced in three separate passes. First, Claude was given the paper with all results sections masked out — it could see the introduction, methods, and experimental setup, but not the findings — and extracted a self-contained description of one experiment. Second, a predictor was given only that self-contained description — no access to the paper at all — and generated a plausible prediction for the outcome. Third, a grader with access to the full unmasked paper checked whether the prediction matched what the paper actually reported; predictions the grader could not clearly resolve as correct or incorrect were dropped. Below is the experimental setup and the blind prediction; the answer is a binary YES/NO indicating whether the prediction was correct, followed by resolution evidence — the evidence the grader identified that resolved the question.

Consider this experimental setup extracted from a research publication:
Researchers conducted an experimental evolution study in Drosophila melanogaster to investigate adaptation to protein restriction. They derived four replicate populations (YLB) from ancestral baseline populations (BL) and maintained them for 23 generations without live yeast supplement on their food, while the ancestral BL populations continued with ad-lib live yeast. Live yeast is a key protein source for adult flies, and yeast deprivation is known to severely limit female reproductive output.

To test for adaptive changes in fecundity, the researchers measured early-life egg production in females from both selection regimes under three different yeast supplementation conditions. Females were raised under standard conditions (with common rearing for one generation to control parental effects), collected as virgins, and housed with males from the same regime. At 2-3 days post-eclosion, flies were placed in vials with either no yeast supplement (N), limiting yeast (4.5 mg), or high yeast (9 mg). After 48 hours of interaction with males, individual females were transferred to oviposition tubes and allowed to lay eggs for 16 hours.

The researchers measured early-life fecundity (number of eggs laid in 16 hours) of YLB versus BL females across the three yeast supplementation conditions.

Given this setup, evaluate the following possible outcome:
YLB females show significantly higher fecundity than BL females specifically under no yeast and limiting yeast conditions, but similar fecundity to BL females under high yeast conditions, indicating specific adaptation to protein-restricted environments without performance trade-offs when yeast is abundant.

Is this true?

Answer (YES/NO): NO